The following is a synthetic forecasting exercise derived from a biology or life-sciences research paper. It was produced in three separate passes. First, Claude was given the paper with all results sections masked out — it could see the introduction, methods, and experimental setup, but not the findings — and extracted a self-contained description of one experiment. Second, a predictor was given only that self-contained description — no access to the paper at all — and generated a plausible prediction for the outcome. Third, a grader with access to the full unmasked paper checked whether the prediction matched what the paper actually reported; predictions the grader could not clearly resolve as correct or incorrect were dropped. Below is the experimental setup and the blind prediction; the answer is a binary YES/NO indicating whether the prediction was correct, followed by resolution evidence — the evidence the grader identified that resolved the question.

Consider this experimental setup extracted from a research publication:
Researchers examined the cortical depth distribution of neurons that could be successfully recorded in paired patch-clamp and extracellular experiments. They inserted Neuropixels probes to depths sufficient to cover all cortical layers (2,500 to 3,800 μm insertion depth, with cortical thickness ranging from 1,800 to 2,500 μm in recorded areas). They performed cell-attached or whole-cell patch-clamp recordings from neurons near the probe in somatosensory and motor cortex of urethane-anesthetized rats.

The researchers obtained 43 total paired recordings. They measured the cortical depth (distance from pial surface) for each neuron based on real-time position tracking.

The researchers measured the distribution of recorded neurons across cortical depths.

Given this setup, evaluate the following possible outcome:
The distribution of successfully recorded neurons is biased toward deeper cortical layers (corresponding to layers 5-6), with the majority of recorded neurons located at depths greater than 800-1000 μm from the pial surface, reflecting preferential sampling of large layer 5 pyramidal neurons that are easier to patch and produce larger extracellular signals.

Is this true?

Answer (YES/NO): NO